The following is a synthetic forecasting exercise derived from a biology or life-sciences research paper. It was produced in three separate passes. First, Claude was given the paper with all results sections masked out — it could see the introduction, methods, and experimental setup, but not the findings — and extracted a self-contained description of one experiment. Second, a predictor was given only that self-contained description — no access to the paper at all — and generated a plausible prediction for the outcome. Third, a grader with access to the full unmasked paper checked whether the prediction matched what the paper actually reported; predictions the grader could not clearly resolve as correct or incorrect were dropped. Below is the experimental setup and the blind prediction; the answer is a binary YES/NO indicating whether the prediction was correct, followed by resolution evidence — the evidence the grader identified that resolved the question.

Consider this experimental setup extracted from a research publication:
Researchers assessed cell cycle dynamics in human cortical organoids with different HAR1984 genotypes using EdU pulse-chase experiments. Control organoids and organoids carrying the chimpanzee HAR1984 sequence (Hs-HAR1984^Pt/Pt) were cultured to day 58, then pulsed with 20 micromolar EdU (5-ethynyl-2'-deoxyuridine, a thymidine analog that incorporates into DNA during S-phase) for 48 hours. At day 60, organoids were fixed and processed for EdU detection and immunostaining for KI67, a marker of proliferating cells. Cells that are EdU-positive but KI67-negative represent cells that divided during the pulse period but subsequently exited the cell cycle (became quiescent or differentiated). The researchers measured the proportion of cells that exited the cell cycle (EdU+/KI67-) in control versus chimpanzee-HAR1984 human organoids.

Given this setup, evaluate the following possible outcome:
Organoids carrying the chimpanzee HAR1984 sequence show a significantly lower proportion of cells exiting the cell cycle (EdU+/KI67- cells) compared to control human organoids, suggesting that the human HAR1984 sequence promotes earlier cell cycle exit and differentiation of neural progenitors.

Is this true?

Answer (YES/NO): NO